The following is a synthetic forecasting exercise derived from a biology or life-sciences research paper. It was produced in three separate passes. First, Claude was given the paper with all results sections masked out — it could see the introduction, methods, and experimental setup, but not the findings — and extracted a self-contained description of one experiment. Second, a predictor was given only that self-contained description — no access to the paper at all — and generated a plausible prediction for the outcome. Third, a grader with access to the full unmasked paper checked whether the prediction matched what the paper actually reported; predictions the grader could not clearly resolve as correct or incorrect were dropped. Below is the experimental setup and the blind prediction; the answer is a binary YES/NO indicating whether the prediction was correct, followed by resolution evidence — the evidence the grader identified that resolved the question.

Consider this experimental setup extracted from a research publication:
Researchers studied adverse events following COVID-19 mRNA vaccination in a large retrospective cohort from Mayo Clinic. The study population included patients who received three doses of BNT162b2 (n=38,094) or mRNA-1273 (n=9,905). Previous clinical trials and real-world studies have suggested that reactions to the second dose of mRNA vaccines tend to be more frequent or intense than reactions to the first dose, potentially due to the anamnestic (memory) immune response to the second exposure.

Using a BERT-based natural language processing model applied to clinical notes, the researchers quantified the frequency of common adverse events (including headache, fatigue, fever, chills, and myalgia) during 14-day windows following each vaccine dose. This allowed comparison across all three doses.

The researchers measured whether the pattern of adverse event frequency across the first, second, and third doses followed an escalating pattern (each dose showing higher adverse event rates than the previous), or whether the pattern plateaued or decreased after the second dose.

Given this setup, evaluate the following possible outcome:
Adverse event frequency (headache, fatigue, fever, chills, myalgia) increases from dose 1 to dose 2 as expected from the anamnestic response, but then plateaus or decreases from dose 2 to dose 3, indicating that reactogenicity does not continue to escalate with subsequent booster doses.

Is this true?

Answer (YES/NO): NO